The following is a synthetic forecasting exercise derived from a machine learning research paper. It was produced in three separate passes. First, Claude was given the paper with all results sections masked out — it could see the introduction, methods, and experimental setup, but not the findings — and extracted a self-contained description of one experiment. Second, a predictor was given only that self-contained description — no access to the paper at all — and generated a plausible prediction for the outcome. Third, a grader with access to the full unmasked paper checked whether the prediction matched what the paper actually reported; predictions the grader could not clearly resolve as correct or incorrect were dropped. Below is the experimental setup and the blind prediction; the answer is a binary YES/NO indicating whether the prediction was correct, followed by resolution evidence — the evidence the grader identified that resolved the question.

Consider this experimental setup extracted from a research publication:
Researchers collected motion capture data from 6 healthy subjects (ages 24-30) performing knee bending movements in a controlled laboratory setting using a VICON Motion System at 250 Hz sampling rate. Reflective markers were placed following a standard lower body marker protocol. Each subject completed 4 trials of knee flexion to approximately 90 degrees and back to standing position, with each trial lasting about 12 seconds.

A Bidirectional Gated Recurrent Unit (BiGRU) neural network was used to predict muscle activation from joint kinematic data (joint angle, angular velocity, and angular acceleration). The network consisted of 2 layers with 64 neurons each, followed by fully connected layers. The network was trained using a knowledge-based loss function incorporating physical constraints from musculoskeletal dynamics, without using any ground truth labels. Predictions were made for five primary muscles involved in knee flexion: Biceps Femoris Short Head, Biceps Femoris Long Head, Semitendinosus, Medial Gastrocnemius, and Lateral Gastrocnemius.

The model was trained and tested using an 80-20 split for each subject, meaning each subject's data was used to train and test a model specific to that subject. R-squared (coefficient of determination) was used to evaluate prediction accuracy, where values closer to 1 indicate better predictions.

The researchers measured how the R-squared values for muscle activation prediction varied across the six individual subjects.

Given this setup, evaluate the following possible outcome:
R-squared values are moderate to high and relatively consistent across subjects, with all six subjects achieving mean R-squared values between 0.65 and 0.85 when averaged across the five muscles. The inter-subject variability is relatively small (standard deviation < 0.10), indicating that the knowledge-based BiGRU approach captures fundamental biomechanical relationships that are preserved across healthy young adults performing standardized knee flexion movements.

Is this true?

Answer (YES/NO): NO